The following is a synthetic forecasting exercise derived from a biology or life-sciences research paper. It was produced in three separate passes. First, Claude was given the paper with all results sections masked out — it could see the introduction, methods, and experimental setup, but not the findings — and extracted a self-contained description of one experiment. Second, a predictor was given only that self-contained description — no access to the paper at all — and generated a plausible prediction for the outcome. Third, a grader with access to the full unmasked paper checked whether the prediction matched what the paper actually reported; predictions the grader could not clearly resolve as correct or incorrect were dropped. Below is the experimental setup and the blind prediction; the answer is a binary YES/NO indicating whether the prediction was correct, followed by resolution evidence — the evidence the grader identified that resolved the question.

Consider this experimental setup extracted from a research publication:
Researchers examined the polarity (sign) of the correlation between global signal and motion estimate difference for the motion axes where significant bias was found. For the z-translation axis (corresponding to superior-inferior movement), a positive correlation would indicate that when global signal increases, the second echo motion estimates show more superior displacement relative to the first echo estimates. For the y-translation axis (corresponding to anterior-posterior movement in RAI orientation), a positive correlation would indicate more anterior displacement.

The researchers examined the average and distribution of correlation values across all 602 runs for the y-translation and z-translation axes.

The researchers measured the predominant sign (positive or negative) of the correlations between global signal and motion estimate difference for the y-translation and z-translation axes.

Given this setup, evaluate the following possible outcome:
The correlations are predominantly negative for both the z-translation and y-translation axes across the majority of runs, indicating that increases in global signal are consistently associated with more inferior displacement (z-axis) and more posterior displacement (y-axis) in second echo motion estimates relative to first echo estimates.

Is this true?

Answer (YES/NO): NO